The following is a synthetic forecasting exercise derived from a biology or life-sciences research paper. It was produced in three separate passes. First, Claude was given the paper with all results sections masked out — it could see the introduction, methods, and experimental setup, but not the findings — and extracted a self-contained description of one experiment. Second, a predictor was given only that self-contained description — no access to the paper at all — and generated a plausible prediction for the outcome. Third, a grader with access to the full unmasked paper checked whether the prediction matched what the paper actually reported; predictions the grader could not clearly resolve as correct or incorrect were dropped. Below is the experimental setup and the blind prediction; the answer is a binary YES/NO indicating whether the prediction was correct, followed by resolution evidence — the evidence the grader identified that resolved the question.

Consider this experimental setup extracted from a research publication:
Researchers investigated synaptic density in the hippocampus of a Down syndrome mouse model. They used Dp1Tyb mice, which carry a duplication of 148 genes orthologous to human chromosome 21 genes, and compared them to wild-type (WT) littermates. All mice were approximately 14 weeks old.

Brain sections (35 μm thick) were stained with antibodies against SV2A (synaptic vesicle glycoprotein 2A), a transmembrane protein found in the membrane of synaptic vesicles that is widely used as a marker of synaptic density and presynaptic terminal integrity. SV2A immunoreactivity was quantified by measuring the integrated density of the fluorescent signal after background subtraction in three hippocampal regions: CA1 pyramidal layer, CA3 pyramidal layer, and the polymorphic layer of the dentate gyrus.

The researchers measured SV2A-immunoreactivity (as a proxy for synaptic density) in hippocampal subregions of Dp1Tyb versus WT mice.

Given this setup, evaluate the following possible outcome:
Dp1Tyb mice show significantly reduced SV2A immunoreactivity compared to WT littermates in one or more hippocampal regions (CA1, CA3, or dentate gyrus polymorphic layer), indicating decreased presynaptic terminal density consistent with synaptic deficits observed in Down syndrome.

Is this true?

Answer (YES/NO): NO